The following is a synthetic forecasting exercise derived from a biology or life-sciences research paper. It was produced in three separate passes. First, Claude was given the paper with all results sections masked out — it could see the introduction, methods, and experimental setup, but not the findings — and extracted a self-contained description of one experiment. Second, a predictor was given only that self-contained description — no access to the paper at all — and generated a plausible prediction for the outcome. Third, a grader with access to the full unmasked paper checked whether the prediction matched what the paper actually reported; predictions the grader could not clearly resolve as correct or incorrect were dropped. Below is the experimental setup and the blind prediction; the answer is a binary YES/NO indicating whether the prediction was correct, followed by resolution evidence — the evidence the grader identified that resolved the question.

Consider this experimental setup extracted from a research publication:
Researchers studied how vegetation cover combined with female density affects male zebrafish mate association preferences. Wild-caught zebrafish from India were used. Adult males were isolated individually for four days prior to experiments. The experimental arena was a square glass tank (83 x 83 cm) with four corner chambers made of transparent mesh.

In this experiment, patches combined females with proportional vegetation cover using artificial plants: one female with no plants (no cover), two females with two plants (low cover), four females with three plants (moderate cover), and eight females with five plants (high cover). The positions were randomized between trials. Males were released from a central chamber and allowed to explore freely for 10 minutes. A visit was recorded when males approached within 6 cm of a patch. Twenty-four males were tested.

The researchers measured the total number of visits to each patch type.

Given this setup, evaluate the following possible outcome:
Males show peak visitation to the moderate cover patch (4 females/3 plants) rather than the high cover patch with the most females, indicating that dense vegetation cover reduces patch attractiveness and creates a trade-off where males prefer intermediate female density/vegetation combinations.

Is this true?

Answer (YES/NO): NO